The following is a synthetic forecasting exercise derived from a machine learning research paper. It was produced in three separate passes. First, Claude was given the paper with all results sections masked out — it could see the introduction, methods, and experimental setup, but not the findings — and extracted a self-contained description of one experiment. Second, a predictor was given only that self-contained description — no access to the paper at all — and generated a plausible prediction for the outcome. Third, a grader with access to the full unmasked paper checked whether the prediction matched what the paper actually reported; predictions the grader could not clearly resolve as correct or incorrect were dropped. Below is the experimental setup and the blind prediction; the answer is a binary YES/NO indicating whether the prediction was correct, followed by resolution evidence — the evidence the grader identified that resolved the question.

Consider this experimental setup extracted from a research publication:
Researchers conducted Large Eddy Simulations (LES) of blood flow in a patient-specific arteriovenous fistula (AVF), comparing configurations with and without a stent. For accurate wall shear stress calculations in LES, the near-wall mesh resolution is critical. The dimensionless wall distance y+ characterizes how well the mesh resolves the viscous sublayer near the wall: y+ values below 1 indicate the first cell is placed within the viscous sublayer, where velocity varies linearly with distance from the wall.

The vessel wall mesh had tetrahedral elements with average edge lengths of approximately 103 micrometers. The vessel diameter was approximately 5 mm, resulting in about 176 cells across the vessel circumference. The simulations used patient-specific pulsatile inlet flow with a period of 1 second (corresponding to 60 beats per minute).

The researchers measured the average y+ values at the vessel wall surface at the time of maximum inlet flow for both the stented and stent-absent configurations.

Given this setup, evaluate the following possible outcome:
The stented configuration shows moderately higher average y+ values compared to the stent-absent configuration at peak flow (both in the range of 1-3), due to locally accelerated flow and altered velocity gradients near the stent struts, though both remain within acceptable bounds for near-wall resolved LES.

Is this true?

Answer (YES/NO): NO